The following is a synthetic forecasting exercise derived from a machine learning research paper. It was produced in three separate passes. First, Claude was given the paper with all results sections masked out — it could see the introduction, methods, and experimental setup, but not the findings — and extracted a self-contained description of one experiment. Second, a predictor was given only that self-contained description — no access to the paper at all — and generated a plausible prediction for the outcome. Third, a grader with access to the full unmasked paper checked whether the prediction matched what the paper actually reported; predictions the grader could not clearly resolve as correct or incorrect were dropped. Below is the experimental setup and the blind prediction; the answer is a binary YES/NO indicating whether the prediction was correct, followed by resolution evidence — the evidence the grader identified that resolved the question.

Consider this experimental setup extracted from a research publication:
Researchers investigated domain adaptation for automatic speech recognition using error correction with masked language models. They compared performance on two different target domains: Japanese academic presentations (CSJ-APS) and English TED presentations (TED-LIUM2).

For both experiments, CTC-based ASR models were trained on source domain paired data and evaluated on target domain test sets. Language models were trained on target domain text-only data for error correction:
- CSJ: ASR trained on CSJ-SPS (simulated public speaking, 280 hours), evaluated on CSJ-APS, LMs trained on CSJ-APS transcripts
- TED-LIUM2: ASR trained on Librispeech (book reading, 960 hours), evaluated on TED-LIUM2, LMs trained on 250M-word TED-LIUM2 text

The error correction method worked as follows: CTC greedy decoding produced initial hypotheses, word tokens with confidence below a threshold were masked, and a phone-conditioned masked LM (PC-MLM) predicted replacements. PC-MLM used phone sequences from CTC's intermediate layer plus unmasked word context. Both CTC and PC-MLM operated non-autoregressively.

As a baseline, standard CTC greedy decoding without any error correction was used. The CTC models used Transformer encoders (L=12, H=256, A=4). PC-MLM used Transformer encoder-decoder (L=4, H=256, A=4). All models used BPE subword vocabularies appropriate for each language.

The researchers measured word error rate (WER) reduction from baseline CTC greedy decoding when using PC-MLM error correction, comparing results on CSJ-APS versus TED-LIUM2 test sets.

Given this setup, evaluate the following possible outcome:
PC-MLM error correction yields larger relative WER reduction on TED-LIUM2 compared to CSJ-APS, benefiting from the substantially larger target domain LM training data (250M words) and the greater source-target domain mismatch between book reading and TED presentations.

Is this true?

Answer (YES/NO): NO